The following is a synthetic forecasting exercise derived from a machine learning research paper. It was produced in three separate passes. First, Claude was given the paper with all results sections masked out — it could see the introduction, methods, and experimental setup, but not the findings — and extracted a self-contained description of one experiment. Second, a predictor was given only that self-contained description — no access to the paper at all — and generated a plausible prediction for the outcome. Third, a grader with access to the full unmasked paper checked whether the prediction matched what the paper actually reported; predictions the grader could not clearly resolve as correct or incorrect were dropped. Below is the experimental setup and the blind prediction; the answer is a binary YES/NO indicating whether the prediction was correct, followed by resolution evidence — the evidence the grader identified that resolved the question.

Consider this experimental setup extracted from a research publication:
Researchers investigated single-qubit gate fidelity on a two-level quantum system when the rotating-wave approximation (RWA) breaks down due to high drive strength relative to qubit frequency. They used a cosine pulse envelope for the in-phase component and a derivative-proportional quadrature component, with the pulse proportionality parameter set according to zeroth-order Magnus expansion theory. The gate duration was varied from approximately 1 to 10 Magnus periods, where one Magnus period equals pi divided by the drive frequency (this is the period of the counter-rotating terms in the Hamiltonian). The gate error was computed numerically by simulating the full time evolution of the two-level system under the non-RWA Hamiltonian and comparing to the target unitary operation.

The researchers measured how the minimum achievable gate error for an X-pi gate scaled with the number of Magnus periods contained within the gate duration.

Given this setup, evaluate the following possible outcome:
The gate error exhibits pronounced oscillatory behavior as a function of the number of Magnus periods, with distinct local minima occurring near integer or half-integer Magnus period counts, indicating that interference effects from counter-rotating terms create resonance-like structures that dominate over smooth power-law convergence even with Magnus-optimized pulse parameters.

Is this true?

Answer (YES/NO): NO